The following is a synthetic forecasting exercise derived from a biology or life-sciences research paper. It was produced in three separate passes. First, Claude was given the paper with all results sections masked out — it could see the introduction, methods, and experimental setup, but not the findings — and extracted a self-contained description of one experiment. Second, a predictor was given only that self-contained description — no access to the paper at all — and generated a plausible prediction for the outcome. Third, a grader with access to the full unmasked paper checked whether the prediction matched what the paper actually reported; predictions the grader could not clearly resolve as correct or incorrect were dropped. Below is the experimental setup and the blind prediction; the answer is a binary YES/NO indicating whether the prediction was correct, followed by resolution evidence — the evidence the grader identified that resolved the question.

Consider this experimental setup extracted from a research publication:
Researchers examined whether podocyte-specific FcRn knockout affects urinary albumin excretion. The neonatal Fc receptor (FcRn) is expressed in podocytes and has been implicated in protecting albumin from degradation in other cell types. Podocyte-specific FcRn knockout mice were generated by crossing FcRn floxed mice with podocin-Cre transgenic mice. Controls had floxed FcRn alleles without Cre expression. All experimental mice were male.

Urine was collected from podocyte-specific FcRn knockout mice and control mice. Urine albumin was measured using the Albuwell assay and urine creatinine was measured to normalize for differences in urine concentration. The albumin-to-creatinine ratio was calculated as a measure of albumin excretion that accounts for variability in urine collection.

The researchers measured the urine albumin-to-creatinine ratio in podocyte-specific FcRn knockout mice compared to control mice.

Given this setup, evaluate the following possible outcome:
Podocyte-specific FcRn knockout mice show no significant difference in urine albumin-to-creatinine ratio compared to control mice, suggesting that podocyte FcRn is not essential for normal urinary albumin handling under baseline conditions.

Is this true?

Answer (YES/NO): YES